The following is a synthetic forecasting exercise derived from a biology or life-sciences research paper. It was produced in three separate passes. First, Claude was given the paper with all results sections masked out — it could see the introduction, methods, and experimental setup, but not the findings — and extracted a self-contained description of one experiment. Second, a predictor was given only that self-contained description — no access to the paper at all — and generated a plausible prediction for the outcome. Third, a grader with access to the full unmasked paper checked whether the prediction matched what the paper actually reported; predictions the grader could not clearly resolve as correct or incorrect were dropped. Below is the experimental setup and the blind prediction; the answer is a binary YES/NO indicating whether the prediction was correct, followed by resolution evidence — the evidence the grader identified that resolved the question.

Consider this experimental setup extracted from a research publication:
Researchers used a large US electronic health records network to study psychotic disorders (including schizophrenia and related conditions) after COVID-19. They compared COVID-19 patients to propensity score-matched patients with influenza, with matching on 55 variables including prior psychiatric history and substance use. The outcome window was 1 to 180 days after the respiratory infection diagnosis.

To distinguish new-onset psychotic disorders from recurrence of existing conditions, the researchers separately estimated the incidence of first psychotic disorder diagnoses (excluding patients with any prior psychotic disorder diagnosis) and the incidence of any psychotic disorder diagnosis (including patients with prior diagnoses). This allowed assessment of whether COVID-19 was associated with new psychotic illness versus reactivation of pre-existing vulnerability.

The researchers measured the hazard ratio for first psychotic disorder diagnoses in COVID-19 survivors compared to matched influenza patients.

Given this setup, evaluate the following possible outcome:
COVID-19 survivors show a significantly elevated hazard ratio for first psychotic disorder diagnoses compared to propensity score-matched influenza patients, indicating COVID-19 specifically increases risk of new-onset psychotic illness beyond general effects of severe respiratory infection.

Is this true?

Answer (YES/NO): YES